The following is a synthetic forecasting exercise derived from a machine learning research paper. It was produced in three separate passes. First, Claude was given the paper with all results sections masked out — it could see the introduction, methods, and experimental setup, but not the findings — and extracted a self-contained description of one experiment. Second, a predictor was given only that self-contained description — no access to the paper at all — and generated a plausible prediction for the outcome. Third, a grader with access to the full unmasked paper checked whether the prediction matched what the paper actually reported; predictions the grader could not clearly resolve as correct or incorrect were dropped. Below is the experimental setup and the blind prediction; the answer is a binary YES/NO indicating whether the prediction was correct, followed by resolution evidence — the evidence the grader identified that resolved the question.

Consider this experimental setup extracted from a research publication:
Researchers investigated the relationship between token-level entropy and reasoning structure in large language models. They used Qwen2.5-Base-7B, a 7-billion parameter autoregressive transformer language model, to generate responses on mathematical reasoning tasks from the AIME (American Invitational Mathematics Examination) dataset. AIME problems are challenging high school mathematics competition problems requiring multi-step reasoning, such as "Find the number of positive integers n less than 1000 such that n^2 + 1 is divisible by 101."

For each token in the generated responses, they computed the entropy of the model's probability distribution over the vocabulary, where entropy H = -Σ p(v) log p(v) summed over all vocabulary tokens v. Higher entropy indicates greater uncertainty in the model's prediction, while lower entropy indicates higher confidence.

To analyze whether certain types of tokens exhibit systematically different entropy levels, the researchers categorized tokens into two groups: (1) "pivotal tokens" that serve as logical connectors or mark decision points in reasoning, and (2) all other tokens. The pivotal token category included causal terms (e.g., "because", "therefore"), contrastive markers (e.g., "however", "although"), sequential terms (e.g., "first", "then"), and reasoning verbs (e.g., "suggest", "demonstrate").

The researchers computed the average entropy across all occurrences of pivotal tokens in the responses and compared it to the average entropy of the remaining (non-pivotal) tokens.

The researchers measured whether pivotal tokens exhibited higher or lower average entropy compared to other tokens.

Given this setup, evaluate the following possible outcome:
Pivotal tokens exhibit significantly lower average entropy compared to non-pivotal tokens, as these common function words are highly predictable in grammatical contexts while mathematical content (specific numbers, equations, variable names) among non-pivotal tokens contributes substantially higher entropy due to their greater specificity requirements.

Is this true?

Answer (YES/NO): NO